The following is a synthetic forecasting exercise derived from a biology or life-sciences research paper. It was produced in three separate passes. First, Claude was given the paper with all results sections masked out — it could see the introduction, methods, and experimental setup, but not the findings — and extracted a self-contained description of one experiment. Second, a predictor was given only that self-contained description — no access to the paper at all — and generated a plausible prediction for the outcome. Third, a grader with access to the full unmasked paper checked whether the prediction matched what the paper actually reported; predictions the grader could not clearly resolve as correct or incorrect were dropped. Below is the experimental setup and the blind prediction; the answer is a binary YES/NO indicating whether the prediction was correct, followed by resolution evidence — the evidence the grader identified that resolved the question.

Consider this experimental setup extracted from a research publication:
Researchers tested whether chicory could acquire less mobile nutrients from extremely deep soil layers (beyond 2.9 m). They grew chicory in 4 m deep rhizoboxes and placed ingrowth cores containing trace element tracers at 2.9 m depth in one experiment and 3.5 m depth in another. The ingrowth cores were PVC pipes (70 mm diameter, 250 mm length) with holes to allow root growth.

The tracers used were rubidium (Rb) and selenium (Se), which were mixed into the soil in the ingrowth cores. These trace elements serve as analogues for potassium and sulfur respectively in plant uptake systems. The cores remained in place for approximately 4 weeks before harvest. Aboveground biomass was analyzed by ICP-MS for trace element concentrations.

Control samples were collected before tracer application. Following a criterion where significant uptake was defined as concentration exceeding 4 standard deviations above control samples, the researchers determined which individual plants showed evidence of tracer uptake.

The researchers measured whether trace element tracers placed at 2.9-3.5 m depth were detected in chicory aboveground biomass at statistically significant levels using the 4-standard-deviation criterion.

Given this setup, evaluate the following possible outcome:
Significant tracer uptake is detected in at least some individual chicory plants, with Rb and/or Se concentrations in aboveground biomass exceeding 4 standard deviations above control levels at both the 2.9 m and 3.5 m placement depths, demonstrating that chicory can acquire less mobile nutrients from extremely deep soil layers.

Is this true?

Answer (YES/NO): YES